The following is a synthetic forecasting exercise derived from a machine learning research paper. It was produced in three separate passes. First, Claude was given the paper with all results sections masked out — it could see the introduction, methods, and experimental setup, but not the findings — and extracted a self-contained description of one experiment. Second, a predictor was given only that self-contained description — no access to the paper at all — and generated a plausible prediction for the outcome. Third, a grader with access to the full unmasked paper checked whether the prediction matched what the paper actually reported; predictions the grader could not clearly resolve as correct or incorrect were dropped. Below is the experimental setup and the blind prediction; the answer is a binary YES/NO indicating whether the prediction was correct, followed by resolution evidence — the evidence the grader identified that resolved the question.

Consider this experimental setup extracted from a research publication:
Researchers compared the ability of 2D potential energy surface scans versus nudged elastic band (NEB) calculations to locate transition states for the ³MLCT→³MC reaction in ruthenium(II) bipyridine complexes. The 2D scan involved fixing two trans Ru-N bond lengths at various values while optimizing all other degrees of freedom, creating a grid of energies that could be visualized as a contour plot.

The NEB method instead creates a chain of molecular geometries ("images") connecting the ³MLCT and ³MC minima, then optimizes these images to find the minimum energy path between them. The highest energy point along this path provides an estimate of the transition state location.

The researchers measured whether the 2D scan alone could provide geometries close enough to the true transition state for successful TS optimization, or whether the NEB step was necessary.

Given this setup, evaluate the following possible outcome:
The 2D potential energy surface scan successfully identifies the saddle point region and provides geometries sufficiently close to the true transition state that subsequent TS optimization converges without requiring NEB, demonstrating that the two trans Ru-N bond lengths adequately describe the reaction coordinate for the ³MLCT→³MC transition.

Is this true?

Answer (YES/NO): NO